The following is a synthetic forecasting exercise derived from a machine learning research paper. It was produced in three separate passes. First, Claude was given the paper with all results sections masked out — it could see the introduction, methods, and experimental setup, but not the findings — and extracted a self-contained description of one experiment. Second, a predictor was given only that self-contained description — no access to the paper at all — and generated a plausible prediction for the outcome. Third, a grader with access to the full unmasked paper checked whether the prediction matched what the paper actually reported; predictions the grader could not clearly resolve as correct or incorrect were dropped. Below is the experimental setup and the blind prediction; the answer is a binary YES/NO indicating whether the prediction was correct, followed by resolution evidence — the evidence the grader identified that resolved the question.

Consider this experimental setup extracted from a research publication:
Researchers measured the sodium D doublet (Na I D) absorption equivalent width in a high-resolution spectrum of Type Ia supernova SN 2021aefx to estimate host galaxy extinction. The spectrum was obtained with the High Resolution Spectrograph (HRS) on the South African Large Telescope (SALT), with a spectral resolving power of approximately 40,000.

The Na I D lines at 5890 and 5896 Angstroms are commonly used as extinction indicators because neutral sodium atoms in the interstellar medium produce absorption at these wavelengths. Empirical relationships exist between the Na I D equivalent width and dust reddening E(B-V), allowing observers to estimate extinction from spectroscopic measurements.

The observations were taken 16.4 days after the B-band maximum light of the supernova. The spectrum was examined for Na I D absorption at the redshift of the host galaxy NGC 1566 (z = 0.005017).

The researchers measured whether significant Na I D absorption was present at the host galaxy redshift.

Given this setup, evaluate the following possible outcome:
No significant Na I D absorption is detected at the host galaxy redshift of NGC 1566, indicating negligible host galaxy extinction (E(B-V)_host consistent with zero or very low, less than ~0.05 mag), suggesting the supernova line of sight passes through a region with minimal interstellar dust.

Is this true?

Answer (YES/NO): NO